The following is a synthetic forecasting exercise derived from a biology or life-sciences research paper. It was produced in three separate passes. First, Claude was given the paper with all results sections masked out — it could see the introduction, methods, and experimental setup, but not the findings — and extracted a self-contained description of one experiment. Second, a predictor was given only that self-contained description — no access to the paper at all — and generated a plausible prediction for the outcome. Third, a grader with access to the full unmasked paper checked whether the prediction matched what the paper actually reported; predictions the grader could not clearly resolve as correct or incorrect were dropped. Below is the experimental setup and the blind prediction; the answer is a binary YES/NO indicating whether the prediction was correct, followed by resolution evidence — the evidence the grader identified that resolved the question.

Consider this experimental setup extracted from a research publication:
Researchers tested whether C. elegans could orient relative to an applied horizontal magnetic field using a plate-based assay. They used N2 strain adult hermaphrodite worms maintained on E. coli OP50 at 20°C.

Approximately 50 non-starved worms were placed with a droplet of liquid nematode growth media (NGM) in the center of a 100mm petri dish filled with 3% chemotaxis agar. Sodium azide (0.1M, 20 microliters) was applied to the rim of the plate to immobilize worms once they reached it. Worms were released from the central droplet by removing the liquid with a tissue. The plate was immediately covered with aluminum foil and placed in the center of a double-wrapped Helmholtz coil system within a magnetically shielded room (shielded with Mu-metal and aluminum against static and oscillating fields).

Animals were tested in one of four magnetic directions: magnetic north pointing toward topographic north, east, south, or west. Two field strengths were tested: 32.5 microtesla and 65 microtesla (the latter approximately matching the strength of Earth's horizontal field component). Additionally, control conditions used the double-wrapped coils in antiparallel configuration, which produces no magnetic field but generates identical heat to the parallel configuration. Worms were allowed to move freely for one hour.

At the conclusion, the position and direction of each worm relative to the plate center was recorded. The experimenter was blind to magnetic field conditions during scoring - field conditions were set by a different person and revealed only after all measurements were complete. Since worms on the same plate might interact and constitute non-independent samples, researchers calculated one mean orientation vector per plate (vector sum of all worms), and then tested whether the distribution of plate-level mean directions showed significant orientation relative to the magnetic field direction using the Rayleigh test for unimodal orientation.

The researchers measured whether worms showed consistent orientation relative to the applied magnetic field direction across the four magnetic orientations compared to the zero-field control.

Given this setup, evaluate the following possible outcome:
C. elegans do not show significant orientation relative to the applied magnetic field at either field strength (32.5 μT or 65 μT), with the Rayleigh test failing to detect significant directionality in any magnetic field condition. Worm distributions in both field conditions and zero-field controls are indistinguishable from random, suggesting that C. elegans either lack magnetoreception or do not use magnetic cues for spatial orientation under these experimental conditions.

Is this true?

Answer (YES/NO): YES